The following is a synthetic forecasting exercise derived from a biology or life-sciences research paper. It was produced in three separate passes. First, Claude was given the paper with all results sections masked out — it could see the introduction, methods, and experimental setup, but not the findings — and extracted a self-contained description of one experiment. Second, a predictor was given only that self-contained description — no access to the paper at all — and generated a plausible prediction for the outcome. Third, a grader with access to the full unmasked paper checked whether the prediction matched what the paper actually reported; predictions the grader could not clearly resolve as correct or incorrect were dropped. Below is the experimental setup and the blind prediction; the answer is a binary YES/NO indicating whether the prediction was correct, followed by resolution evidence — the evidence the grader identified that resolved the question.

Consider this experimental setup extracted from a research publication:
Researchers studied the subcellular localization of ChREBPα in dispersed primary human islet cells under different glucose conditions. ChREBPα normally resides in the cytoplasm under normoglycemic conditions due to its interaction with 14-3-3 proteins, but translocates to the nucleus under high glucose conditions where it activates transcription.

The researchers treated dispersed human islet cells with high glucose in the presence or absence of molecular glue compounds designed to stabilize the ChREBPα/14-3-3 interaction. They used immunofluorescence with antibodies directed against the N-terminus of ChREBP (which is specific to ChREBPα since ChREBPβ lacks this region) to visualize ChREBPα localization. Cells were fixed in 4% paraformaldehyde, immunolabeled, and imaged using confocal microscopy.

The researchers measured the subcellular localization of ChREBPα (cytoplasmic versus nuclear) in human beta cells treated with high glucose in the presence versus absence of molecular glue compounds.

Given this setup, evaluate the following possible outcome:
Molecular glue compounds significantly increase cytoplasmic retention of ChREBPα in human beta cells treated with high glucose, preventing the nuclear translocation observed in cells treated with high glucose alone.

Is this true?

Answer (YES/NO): YES